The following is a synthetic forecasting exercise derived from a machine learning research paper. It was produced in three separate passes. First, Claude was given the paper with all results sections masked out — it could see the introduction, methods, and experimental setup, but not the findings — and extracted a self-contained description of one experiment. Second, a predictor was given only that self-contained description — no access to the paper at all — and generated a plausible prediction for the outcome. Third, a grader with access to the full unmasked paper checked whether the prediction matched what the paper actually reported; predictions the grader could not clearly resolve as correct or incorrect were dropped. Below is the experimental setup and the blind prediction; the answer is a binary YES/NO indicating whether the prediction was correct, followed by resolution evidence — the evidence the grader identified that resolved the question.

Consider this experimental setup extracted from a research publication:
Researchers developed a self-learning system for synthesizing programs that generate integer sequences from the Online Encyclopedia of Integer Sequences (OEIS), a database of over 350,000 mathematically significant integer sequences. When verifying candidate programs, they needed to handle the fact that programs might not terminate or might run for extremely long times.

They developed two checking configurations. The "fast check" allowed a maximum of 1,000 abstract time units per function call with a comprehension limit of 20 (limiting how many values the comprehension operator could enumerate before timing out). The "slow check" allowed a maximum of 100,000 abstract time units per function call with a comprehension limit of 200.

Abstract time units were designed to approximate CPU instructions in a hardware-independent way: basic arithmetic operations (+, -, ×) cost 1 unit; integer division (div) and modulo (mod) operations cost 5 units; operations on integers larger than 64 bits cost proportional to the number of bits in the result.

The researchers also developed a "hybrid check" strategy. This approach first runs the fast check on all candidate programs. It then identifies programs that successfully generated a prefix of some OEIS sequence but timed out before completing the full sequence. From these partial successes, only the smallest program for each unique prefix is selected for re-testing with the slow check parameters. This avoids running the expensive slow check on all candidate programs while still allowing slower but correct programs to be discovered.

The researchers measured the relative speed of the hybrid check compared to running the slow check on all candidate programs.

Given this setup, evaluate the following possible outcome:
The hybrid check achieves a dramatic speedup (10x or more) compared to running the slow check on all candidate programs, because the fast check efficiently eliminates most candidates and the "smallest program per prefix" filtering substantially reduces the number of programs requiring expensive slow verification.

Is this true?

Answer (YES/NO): YES